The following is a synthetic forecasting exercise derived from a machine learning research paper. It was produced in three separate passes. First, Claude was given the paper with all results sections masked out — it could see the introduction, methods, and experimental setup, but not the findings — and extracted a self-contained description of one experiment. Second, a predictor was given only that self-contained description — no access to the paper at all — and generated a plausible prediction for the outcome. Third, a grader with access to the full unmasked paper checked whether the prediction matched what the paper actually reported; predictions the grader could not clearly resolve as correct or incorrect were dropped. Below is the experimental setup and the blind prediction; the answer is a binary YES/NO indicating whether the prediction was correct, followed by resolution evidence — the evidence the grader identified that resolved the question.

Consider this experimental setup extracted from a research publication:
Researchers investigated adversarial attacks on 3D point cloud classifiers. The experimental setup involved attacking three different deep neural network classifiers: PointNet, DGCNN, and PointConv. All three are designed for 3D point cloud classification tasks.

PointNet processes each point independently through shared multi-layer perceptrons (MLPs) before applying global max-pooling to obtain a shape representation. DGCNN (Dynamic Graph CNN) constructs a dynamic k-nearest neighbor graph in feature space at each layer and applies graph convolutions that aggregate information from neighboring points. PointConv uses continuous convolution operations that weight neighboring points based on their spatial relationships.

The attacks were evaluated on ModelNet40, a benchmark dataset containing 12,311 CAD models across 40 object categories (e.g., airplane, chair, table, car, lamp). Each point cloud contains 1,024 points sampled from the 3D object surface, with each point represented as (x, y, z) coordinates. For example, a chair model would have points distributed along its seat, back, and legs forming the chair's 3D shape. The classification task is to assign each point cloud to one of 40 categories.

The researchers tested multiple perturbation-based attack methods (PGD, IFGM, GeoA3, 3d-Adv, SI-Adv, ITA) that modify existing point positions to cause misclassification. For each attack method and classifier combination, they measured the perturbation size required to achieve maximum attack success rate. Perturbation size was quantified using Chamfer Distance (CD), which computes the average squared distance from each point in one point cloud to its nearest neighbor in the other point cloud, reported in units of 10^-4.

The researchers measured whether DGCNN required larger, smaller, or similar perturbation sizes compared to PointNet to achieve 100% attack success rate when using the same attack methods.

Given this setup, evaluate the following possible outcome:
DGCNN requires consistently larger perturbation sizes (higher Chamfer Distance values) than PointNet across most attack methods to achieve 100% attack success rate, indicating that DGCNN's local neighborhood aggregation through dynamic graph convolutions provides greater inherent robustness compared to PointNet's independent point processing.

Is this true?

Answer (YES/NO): YES